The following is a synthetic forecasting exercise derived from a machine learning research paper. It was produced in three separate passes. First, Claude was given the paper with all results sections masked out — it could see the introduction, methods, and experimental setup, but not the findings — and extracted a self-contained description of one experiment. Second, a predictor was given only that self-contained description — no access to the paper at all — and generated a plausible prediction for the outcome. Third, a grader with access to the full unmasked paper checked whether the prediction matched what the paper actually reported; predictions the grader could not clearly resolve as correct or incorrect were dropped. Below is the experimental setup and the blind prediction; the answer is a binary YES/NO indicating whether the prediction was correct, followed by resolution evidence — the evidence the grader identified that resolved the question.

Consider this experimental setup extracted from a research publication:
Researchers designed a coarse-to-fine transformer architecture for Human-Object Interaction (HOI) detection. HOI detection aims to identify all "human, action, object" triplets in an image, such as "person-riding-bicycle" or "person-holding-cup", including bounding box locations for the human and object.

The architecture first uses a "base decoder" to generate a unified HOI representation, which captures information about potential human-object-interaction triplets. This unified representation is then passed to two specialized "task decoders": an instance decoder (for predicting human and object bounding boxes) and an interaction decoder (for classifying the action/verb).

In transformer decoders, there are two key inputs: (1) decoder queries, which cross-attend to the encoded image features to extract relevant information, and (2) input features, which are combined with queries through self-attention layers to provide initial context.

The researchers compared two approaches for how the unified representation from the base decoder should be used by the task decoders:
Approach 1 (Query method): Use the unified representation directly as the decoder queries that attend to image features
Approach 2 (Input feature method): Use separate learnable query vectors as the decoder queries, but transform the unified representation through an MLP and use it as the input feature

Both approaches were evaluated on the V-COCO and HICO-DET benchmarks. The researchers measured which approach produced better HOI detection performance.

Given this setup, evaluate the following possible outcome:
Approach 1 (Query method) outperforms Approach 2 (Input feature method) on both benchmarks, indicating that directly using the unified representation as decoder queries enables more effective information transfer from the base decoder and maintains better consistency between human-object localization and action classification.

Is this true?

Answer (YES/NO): NO